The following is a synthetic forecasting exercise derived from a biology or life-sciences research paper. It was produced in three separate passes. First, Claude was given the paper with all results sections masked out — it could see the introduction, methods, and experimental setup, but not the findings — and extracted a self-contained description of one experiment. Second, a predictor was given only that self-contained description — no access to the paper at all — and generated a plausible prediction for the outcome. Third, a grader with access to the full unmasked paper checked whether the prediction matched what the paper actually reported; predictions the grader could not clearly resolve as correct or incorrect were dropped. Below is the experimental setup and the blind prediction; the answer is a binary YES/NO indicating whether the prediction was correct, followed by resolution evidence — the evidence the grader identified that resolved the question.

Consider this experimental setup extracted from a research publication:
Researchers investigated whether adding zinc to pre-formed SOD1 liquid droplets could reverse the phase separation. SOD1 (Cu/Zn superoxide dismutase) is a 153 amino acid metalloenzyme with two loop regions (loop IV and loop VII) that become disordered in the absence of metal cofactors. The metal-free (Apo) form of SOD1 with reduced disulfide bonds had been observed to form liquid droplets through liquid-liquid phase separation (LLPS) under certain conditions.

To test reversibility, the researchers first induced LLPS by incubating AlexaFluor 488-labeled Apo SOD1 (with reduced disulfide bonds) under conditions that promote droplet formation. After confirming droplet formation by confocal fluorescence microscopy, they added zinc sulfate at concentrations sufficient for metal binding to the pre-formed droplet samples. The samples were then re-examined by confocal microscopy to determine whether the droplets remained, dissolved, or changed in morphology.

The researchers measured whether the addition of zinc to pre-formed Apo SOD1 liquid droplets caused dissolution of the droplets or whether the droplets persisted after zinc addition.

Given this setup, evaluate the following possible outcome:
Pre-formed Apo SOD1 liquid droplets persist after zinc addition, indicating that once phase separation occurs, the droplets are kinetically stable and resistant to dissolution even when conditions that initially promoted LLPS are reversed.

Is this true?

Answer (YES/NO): NO